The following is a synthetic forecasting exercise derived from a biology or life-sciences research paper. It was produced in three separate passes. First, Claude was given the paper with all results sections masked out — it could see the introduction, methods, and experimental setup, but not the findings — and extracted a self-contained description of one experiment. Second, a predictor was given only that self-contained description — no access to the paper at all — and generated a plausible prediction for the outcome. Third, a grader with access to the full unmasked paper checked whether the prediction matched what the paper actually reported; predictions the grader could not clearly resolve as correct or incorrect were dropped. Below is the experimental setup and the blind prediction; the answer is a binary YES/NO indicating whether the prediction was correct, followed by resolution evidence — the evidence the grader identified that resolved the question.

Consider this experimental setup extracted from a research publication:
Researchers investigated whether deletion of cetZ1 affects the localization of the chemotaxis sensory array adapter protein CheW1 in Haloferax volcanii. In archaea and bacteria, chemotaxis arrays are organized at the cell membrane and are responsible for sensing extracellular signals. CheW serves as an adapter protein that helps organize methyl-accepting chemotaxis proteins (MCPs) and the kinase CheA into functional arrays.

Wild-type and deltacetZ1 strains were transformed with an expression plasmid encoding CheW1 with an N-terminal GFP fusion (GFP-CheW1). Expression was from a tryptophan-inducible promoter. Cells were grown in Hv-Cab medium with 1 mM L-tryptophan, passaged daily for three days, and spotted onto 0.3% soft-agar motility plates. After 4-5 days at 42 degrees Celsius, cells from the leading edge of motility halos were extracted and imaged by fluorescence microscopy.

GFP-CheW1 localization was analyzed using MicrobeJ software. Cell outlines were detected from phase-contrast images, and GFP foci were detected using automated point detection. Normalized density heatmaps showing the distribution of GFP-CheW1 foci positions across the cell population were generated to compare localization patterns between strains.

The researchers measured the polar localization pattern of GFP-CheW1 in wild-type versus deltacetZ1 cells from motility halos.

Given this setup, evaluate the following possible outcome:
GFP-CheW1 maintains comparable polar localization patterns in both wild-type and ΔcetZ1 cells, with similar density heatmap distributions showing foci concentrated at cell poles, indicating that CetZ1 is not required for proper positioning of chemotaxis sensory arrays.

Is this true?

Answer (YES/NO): NO